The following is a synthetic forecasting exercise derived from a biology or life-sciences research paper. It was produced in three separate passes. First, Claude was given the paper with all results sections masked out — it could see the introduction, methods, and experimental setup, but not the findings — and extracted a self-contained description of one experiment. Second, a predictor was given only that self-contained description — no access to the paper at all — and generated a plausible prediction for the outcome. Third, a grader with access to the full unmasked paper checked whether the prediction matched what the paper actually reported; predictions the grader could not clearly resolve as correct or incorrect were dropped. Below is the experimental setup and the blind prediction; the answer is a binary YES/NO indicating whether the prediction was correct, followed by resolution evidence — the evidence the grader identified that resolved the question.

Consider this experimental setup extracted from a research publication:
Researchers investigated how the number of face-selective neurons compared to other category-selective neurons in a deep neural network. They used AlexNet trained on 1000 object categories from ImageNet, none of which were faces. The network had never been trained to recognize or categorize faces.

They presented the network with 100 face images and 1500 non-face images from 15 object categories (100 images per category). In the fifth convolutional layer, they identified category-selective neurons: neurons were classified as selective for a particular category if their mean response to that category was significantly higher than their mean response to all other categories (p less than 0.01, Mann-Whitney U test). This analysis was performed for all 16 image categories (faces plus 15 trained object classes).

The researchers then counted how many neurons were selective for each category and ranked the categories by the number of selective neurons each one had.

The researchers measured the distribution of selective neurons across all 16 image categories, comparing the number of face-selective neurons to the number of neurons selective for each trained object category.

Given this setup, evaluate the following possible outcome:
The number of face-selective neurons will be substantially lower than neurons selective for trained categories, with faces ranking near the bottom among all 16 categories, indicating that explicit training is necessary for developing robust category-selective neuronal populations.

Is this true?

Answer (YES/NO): NO